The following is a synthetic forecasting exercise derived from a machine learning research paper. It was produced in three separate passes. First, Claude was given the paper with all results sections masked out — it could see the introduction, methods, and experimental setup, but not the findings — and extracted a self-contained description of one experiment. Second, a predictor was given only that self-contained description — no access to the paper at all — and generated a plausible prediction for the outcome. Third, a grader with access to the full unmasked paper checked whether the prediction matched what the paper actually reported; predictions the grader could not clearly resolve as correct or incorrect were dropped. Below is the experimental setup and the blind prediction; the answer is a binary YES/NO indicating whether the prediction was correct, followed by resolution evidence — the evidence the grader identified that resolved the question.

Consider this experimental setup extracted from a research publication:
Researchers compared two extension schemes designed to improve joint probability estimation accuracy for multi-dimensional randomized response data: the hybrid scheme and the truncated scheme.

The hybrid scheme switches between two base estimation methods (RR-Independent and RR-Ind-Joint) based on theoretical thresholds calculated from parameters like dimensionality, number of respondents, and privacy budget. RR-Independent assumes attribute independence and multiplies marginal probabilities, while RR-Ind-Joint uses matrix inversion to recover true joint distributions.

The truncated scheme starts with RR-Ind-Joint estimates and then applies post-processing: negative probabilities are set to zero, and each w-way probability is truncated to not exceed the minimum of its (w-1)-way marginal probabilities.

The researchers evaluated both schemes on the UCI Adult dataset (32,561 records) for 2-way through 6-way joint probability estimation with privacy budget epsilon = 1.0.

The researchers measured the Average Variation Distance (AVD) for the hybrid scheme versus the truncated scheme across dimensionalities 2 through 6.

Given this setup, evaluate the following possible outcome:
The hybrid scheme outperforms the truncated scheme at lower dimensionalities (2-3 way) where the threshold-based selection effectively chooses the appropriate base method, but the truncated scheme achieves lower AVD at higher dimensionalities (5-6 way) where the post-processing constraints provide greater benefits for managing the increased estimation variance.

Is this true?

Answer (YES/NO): NO